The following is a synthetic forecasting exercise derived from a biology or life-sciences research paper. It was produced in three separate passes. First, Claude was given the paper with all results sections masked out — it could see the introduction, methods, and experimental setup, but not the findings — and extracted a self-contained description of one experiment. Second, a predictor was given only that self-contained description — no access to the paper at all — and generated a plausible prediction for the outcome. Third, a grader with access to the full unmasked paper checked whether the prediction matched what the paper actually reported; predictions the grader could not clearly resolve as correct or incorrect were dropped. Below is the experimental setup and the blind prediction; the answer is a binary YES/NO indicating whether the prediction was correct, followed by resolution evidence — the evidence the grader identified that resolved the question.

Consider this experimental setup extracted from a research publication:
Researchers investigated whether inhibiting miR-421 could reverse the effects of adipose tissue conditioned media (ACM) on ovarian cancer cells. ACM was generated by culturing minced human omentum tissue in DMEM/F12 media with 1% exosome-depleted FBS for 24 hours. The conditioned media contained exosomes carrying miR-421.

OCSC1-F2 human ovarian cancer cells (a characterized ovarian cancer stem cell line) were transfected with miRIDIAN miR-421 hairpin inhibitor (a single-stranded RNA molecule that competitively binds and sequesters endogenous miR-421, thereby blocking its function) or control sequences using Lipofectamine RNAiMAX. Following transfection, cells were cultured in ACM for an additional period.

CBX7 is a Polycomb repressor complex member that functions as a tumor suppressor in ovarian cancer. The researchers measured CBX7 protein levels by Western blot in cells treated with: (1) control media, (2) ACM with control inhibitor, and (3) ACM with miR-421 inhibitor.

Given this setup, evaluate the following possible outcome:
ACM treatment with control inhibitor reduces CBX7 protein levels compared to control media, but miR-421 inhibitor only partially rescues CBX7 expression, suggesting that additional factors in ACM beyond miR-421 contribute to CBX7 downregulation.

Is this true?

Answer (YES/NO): NO